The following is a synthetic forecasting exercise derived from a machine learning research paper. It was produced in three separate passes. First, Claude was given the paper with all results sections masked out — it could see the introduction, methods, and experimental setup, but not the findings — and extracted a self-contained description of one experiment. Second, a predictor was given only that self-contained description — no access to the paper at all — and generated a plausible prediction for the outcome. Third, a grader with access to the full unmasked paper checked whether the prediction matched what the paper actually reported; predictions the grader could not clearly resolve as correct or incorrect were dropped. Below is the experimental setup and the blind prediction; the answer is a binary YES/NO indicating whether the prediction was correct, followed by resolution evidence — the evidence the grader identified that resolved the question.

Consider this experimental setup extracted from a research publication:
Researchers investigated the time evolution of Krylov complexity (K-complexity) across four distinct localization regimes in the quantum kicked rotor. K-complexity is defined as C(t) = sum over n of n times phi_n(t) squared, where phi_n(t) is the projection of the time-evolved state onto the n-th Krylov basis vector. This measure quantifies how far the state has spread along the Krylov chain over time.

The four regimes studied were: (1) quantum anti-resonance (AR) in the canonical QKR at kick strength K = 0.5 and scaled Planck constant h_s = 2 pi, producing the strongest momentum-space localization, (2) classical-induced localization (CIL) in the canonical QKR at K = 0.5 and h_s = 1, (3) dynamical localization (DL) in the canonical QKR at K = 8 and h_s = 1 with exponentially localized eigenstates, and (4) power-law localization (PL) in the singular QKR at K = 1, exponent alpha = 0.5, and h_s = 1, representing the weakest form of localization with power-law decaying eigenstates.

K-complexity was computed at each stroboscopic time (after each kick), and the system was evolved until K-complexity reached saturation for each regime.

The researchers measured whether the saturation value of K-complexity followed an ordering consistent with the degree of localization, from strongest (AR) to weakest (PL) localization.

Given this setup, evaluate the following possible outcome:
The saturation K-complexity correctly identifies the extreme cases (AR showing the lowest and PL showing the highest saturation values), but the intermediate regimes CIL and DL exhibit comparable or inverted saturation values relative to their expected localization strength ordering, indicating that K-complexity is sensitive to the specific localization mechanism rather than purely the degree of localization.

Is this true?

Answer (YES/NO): NO